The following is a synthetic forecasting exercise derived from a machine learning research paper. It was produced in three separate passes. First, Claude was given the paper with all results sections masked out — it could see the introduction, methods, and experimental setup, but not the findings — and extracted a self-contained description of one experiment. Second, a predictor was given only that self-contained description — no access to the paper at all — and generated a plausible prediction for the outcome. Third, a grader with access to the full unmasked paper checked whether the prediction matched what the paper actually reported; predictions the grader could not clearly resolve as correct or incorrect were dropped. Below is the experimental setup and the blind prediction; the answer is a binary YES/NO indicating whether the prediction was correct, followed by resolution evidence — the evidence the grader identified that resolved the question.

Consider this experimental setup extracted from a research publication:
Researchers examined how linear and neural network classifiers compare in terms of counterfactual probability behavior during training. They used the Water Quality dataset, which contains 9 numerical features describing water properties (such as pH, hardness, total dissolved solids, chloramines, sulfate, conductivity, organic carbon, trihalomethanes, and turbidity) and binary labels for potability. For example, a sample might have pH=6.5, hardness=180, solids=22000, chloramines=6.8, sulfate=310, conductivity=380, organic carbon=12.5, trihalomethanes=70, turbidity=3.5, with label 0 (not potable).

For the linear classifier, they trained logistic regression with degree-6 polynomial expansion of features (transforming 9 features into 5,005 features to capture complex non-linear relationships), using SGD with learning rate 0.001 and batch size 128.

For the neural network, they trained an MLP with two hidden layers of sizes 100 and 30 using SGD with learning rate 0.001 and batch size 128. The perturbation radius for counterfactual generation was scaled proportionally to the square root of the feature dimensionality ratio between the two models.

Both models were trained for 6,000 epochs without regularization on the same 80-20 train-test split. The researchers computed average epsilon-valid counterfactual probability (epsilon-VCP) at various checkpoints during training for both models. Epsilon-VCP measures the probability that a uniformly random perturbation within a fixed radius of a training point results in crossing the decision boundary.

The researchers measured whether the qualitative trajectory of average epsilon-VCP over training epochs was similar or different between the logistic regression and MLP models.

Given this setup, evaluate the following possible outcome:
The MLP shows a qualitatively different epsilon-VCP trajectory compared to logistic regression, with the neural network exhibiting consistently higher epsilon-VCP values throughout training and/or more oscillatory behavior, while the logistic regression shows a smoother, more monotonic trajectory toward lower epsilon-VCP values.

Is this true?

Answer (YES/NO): NO